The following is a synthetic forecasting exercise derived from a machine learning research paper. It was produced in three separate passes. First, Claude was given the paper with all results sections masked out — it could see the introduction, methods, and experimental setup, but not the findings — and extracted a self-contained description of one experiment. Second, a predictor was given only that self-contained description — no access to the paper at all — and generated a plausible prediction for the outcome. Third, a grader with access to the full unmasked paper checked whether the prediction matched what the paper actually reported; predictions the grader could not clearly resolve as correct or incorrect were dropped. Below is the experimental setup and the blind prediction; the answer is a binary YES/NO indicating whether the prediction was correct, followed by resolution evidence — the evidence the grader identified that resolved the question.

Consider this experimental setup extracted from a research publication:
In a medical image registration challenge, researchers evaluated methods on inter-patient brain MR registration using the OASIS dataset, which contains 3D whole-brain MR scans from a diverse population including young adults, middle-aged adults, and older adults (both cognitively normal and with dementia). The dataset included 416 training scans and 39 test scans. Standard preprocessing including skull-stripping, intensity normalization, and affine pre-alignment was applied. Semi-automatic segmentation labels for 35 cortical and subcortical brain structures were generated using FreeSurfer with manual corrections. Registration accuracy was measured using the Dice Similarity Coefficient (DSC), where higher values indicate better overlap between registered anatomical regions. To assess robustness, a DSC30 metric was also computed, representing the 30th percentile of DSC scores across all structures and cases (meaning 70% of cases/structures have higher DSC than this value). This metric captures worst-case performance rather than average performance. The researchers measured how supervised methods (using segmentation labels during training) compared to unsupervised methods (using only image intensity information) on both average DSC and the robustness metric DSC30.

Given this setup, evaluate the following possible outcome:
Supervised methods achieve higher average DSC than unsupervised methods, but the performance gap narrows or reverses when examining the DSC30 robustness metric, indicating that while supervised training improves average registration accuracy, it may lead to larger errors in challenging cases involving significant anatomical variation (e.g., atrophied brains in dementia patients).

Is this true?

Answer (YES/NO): NO